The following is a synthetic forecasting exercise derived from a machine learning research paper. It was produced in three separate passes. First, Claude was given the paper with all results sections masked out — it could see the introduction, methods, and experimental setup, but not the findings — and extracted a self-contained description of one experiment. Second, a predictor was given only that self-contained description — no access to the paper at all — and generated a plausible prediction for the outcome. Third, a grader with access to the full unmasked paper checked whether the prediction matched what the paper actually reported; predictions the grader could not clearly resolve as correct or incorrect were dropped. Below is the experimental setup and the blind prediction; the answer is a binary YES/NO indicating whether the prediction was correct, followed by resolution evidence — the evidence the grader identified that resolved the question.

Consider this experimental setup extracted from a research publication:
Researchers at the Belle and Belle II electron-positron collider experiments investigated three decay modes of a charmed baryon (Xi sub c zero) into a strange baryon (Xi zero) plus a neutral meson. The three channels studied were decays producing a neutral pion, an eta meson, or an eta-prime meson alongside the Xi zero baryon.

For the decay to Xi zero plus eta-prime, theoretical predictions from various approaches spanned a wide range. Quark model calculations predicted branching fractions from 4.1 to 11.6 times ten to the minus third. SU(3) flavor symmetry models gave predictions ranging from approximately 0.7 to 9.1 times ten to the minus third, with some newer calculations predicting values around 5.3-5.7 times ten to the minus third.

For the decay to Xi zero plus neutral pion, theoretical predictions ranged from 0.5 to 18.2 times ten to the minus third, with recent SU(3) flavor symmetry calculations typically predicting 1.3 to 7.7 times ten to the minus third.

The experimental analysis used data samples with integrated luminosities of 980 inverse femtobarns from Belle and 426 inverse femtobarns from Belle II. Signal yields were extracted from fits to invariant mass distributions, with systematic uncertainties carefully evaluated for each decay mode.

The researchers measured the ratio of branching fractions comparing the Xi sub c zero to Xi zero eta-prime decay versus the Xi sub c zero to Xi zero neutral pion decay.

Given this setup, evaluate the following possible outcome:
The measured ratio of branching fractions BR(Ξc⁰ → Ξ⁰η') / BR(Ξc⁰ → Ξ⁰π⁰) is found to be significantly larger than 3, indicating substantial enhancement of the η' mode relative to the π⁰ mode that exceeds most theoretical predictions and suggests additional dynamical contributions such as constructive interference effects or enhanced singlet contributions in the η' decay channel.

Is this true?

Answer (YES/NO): NO